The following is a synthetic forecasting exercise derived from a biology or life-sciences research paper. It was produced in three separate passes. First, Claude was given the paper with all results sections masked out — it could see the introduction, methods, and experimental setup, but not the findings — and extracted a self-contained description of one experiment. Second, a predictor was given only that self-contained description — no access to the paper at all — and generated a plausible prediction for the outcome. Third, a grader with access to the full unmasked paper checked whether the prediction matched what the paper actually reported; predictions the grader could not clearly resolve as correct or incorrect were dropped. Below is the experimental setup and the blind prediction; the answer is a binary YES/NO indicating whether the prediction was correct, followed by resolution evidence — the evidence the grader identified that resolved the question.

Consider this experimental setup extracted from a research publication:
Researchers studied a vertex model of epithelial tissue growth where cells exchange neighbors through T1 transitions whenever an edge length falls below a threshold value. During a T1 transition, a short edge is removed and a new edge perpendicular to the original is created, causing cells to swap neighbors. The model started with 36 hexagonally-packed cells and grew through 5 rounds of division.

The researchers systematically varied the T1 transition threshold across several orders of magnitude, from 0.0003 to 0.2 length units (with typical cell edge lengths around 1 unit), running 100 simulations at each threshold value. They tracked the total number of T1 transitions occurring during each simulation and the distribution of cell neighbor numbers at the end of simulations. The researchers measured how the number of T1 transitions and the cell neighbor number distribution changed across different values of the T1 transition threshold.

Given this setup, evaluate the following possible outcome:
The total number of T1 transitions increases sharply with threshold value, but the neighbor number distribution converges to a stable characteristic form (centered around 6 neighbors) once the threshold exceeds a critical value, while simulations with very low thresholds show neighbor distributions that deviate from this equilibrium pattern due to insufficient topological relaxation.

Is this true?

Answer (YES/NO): NO